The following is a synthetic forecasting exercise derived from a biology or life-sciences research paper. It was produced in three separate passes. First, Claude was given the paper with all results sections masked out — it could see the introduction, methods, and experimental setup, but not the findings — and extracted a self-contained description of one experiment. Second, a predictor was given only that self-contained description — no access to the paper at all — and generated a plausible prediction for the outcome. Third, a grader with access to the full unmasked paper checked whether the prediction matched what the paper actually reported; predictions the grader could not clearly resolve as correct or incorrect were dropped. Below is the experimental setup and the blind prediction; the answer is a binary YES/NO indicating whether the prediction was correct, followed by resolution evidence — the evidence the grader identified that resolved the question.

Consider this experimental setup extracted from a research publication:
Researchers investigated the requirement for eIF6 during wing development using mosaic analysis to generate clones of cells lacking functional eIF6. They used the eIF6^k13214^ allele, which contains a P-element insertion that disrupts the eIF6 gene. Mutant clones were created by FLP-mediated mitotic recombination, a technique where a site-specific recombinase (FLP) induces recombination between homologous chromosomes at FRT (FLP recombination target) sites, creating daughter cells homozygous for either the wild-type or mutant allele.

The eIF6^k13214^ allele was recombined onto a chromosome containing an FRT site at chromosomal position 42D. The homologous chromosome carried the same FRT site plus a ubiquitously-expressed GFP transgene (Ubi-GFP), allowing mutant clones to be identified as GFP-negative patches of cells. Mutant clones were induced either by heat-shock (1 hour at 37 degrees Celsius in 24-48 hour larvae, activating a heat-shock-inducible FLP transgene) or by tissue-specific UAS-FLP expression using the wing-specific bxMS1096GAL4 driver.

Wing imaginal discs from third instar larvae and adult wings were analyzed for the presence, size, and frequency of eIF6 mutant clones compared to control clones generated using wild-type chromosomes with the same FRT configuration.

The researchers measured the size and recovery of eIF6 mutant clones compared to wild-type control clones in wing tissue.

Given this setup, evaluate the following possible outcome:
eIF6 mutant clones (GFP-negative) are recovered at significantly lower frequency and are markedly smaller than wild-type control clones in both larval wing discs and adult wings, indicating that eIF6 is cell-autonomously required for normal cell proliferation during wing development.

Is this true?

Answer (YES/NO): NO